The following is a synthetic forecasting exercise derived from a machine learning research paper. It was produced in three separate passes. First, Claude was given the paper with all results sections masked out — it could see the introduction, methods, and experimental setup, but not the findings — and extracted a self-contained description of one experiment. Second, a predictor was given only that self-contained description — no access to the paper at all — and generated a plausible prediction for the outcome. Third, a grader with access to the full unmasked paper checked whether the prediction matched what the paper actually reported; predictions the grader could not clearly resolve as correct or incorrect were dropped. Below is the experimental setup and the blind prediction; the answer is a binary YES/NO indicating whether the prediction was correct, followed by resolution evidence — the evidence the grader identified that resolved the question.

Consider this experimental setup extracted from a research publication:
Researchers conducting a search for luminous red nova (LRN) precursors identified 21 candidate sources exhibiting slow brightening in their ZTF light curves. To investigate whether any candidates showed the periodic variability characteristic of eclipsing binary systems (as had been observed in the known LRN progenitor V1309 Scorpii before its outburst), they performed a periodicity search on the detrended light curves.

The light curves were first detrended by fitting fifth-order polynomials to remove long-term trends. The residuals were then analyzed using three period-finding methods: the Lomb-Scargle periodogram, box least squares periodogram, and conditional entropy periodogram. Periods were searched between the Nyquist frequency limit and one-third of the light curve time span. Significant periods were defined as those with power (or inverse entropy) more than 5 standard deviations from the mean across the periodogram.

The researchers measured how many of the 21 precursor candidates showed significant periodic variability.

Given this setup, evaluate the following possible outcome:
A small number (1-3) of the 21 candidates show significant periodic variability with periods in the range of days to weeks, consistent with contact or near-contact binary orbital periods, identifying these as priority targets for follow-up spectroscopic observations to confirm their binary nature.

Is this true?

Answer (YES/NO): NO